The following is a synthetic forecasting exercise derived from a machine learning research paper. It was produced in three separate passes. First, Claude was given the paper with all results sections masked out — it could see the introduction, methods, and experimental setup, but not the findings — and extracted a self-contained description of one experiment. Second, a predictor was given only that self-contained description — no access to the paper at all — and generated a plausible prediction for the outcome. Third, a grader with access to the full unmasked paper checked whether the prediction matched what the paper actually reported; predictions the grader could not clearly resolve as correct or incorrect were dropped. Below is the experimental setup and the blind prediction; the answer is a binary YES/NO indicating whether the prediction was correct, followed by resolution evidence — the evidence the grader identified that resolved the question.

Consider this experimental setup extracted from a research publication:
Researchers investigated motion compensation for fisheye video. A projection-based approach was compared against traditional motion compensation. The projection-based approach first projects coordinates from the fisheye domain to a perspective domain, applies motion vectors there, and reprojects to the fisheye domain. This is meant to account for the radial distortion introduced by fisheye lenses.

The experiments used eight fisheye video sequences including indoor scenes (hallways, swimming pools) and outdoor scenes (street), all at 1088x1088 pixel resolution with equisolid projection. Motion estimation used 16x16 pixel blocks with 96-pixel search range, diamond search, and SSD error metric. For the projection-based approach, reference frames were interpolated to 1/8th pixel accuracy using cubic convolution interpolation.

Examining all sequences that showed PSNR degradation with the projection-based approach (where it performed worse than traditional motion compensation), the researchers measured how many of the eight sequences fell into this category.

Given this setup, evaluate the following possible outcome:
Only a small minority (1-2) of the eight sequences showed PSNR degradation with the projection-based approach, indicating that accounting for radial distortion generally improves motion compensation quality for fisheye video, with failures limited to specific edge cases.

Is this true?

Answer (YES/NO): NO